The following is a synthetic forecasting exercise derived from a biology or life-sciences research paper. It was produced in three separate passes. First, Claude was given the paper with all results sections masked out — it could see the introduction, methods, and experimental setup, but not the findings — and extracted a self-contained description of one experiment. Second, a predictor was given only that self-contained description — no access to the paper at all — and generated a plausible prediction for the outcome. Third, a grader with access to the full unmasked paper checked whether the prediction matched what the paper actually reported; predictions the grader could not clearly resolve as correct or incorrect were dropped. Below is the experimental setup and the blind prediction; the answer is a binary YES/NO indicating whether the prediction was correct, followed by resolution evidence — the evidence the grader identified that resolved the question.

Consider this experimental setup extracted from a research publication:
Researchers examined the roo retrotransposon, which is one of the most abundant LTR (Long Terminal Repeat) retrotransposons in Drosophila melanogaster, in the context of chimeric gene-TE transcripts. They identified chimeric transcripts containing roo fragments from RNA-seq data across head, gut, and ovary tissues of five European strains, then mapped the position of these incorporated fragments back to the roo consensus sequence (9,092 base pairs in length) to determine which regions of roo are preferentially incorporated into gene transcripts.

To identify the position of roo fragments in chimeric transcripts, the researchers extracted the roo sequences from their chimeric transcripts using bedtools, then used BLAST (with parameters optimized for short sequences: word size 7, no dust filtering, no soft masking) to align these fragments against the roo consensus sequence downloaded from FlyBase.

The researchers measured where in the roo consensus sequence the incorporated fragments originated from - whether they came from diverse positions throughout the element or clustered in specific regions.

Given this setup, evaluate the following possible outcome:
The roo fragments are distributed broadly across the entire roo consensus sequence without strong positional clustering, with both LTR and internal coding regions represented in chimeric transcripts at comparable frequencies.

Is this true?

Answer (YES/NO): NO